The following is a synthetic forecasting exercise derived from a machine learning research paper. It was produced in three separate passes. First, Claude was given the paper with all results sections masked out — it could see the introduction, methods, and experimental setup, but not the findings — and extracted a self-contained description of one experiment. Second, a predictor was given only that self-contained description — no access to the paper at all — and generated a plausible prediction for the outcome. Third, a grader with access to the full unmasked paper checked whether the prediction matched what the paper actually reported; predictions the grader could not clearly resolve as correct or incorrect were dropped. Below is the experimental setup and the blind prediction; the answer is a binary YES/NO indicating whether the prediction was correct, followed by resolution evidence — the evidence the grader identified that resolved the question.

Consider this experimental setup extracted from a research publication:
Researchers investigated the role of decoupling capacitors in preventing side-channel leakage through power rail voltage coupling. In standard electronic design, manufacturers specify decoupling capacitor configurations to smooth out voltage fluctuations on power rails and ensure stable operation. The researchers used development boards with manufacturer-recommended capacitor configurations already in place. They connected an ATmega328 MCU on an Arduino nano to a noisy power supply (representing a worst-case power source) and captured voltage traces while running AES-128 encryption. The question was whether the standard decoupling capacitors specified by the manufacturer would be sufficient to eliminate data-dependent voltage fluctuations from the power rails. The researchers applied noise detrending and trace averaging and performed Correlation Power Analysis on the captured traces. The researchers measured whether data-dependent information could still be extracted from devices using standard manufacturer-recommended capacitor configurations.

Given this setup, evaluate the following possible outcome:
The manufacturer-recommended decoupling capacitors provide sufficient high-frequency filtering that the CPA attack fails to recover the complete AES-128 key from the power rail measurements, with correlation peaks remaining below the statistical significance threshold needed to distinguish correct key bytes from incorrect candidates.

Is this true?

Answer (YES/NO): NO